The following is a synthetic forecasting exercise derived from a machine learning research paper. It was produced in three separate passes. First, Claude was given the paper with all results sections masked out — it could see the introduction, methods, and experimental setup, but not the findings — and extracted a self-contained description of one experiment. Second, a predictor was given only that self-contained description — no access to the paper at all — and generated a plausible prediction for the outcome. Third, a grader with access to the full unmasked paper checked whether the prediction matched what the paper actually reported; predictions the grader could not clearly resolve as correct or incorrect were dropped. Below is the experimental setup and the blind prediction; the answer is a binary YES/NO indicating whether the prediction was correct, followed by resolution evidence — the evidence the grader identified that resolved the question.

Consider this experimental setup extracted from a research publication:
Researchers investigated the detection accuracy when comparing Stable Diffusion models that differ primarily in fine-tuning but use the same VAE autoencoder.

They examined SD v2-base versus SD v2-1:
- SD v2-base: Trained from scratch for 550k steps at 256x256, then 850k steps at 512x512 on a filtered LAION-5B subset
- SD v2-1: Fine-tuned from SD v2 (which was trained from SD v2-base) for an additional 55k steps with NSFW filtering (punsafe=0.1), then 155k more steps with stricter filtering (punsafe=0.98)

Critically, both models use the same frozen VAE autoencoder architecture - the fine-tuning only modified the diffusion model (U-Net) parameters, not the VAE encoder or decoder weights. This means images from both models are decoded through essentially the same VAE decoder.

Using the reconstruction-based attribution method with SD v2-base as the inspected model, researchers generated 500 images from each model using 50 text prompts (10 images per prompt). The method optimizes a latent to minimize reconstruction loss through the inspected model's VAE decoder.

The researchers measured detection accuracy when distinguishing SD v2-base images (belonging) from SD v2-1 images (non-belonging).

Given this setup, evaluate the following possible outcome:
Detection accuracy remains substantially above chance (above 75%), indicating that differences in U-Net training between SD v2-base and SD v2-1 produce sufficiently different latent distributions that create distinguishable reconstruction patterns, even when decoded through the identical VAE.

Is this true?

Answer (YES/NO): YES